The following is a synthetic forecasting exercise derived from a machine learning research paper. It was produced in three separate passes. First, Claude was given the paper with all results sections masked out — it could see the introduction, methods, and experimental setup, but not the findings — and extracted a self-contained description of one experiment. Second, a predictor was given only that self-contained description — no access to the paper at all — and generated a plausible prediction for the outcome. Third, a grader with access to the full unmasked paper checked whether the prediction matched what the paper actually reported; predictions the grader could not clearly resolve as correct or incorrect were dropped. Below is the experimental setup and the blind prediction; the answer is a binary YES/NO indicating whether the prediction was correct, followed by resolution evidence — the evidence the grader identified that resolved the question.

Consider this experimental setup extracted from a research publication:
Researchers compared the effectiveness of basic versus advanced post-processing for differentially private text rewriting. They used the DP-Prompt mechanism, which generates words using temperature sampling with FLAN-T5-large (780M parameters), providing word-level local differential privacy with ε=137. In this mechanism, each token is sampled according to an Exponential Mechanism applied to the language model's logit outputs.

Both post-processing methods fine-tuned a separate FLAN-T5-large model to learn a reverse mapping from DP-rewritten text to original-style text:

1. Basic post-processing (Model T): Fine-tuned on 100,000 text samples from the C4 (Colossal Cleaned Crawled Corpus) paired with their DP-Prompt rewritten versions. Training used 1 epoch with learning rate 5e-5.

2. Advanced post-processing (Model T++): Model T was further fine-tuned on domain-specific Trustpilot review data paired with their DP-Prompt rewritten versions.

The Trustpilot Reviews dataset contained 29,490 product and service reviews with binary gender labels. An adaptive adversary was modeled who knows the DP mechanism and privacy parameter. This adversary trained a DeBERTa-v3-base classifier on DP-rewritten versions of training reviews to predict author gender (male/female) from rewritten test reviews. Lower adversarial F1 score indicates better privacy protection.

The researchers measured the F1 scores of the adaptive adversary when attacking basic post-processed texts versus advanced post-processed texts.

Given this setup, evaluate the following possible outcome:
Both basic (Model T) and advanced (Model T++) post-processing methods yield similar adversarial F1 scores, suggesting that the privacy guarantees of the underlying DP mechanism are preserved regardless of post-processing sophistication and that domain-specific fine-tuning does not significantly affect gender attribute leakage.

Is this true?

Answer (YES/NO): YES